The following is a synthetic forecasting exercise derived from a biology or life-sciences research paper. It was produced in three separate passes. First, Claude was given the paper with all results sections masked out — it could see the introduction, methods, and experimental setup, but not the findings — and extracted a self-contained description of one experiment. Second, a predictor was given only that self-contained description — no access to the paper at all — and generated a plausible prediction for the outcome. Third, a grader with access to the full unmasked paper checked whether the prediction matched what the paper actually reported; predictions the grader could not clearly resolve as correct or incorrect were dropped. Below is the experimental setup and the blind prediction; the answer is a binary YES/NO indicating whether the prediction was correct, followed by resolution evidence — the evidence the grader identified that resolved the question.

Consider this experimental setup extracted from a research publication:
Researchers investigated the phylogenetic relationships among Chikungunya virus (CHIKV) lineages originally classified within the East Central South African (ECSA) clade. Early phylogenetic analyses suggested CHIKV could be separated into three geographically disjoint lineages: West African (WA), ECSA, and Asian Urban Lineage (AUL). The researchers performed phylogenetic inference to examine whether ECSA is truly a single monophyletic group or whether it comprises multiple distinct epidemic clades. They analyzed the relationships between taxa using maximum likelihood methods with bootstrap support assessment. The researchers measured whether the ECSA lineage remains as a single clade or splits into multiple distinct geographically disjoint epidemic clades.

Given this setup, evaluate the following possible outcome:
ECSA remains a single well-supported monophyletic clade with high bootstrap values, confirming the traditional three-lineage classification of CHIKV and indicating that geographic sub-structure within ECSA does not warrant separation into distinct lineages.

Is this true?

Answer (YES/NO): NO